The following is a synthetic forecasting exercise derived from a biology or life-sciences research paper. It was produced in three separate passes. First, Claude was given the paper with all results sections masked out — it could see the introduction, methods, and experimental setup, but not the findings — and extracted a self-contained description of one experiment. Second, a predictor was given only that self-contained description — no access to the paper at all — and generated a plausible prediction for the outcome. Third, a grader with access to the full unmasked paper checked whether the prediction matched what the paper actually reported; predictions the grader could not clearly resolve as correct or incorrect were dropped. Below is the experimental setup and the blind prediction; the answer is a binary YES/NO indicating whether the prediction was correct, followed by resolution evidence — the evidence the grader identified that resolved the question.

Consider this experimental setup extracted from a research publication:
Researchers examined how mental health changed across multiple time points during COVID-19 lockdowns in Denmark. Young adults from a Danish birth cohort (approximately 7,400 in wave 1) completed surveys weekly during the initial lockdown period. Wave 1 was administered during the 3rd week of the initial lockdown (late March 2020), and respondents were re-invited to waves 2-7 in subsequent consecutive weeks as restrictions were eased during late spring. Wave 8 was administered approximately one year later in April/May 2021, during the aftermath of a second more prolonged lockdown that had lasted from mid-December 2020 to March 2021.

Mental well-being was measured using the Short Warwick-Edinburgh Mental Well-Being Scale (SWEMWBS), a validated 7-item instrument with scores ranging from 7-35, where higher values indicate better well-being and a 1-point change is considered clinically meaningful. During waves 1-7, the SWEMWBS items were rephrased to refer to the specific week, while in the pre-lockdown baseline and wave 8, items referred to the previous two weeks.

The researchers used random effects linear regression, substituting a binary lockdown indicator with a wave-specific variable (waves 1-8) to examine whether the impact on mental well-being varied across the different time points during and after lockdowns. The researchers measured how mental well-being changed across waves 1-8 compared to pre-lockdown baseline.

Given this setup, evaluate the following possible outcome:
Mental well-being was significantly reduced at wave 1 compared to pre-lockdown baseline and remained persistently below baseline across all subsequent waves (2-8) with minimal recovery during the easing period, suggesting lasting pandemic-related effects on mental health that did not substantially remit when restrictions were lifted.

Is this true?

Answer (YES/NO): NO